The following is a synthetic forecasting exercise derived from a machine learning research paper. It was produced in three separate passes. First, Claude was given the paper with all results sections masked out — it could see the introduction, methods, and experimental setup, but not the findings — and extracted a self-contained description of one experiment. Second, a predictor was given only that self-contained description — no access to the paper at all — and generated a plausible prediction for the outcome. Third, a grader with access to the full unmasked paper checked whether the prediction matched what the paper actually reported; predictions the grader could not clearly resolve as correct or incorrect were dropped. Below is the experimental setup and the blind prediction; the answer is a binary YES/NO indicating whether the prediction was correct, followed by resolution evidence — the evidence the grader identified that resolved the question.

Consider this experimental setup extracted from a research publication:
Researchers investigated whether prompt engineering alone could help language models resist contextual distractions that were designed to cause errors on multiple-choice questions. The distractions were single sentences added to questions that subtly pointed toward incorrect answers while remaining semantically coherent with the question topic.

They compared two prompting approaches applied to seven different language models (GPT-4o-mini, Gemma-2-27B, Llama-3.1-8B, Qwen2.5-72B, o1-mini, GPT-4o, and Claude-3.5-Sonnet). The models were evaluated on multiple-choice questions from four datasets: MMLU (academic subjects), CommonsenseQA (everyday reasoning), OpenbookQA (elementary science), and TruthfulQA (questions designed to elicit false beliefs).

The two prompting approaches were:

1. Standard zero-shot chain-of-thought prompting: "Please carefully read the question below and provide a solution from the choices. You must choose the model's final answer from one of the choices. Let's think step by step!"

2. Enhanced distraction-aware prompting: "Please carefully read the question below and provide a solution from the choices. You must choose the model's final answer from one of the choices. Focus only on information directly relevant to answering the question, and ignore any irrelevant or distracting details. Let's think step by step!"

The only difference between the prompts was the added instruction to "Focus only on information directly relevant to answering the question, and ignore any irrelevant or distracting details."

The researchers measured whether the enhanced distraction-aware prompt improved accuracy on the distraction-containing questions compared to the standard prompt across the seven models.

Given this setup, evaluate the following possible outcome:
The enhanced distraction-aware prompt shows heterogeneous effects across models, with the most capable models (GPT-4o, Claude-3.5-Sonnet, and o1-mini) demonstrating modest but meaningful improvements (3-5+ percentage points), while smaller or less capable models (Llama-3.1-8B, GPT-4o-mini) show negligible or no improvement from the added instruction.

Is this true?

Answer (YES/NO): NO